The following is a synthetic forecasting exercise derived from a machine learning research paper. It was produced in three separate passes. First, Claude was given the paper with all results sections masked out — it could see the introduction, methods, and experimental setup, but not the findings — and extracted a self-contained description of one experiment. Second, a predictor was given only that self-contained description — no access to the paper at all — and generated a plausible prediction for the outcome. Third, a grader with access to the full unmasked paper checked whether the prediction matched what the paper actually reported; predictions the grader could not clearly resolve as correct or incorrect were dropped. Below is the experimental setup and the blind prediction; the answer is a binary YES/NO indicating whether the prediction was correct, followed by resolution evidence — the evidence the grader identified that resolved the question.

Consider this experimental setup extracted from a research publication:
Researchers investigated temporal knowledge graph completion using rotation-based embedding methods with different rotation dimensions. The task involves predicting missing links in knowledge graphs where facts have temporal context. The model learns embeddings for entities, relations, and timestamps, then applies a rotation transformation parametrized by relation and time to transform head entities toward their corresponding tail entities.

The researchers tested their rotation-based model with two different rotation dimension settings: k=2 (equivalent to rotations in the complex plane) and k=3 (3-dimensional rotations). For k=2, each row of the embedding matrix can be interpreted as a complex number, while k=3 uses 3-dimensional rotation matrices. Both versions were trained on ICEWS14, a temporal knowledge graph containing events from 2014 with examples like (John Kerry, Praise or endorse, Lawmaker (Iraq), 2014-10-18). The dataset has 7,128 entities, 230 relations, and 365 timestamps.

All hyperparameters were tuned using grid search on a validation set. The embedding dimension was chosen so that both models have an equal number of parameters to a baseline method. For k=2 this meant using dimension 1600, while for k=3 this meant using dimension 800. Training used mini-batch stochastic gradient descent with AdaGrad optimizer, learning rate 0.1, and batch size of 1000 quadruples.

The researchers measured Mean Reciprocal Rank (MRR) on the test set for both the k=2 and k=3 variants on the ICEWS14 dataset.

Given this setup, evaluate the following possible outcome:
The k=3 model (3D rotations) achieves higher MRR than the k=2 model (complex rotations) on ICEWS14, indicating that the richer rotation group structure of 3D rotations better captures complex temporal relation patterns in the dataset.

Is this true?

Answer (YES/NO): NO